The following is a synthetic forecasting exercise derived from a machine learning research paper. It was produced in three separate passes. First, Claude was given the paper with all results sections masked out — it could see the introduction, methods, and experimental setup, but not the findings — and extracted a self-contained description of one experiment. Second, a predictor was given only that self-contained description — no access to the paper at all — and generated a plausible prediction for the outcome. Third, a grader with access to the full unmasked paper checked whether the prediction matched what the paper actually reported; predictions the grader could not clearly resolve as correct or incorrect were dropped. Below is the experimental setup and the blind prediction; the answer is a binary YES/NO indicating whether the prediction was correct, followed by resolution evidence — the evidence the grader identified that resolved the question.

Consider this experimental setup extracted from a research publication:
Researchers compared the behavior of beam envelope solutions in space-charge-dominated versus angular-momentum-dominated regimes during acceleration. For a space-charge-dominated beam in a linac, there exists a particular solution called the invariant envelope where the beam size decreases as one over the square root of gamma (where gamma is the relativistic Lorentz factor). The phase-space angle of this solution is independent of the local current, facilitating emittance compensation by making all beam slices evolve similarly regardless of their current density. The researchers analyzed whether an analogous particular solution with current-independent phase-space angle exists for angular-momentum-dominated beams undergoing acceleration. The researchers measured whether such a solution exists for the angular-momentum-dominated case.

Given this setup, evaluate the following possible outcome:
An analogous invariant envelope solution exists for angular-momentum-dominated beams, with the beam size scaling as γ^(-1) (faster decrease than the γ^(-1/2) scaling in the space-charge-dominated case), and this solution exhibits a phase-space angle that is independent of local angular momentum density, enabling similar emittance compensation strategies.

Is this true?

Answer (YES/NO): NO